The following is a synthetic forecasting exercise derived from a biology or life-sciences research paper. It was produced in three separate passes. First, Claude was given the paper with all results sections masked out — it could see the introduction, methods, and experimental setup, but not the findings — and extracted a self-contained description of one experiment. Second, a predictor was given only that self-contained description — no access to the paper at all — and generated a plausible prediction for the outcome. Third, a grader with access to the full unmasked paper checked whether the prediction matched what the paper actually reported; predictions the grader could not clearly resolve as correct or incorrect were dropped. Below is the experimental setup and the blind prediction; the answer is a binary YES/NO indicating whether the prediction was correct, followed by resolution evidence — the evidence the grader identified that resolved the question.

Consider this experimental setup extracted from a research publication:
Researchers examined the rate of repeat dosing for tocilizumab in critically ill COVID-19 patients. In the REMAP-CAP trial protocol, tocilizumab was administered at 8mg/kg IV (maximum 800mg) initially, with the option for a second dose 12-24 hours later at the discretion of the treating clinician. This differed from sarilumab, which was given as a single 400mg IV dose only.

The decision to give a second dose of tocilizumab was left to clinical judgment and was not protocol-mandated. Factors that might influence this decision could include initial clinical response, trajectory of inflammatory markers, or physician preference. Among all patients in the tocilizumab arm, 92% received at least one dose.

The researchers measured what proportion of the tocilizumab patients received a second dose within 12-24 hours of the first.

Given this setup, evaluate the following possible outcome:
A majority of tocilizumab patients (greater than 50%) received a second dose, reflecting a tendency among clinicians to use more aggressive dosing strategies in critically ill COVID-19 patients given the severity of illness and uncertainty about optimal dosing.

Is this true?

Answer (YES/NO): NO